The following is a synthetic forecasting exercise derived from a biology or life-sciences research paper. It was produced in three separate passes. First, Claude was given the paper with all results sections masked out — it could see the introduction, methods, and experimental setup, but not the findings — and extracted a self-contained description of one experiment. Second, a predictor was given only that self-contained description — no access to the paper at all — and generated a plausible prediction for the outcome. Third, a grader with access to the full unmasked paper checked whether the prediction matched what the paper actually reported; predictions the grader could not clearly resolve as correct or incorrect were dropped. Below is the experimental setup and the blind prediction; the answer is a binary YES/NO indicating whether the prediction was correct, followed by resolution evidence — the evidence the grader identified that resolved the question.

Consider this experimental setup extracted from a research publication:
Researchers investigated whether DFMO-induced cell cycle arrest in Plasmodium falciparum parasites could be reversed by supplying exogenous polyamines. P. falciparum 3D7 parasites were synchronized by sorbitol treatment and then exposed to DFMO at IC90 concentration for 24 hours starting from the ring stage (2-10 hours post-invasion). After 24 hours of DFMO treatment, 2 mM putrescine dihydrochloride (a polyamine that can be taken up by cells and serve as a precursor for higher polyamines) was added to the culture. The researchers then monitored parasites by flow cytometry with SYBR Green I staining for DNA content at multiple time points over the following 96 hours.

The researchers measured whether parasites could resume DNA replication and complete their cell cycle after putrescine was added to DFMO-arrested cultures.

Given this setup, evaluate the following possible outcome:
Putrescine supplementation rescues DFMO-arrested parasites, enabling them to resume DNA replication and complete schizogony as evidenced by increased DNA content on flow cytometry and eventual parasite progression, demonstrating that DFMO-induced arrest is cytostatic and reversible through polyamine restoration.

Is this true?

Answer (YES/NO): YES